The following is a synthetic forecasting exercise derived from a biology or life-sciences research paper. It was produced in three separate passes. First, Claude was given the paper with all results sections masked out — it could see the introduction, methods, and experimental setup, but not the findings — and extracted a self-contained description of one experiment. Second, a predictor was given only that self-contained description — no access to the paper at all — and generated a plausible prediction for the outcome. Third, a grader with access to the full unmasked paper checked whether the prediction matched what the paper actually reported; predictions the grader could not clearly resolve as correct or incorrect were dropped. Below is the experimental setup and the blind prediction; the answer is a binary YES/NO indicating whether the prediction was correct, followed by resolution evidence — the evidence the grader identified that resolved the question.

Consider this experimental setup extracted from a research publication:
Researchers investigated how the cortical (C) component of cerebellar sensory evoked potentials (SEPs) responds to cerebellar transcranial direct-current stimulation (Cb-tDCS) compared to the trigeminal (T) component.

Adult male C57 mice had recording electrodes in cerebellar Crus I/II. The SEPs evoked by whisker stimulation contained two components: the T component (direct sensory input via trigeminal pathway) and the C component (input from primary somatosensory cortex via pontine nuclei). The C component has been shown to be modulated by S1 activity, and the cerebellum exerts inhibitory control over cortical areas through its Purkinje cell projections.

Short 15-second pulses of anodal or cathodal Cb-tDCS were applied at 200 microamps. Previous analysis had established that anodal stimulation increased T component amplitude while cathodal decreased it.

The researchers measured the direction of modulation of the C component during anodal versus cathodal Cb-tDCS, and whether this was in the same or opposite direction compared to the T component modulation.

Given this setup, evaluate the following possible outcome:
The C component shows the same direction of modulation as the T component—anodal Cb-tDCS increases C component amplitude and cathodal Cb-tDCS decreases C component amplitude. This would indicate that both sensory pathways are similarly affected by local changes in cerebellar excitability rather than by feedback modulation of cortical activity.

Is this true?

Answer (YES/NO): NO